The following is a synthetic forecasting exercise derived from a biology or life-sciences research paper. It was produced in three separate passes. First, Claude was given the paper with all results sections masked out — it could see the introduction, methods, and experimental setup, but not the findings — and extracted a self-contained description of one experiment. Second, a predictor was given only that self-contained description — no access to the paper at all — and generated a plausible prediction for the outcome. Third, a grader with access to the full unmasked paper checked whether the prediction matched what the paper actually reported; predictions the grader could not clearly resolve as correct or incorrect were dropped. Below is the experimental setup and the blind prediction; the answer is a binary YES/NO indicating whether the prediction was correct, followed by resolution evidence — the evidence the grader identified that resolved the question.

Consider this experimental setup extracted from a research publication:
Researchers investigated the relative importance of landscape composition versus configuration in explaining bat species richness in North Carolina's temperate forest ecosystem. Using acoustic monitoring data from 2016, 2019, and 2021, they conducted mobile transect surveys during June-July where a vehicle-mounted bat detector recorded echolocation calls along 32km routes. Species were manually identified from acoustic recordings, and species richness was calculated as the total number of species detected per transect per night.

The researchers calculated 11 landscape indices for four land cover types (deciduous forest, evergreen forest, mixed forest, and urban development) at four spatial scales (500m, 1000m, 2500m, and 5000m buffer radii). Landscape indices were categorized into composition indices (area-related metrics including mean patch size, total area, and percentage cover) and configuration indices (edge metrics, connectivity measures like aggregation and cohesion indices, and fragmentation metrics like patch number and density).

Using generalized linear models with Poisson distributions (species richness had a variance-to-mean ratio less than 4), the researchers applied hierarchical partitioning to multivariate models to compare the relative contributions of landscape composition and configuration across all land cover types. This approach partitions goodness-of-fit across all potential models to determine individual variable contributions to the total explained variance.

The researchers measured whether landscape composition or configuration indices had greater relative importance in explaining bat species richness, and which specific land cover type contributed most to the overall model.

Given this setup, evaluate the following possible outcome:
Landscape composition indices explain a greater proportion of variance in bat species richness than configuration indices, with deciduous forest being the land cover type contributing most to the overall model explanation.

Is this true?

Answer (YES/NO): NO